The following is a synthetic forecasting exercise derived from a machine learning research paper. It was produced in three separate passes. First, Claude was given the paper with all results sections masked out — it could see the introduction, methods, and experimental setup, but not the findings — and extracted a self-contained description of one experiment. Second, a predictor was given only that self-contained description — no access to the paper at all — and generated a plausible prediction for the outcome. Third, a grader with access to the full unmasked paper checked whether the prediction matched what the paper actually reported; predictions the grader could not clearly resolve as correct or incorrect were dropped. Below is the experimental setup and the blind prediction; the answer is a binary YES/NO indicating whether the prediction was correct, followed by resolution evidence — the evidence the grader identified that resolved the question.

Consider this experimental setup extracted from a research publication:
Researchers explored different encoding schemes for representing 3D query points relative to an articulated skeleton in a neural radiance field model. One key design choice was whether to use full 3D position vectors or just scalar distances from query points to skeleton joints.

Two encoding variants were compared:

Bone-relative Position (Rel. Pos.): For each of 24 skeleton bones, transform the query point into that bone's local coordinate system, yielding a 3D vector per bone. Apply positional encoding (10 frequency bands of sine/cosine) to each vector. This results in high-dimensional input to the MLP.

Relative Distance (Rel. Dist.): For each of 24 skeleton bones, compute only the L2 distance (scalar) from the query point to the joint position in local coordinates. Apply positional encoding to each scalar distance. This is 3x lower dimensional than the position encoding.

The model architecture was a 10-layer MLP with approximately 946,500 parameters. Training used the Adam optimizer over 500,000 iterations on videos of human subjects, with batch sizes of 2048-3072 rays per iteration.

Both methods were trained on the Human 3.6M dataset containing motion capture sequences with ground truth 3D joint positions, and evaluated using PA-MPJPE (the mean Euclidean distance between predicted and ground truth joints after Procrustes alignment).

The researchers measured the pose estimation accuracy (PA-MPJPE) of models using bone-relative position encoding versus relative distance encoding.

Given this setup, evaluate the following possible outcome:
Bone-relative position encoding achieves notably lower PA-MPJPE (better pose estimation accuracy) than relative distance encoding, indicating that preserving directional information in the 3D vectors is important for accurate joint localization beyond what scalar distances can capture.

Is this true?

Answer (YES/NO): NO